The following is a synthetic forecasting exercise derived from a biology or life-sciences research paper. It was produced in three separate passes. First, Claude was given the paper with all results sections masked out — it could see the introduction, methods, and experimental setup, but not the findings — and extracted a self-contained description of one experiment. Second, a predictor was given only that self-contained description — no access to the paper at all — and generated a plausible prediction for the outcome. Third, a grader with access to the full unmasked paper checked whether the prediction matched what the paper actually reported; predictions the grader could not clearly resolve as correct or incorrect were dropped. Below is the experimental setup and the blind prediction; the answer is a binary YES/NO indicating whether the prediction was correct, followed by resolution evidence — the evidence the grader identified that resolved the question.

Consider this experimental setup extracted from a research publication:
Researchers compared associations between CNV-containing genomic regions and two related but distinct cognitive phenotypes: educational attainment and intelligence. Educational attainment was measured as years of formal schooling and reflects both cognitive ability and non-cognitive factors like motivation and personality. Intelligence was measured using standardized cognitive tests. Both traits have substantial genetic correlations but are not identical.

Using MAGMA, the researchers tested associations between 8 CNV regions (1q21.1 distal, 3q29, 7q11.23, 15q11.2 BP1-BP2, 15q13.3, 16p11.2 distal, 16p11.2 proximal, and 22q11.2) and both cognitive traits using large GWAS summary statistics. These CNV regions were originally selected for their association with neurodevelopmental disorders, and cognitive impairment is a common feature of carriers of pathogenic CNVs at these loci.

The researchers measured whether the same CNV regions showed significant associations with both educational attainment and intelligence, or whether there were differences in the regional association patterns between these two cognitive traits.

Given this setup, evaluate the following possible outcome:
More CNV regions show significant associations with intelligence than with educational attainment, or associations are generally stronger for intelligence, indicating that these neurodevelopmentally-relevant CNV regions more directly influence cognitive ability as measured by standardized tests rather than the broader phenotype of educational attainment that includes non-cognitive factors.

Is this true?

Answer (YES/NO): YES